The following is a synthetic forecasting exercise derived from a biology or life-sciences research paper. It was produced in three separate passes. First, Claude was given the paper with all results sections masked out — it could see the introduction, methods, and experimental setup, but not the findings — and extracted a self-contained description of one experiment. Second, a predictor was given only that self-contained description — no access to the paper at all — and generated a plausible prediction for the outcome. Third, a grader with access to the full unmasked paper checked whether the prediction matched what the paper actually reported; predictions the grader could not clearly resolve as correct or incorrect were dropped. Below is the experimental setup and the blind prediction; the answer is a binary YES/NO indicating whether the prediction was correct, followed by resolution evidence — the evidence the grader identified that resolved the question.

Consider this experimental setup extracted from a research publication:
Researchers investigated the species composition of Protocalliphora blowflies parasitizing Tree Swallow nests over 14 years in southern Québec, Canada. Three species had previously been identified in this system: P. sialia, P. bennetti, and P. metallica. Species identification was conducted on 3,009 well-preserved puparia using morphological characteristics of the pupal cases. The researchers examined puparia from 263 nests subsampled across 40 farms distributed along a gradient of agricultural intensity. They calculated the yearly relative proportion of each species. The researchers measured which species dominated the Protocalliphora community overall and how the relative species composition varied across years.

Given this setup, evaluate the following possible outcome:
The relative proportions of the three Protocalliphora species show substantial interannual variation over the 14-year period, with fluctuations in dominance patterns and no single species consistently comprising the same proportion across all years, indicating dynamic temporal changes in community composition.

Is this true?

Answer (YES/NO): YES